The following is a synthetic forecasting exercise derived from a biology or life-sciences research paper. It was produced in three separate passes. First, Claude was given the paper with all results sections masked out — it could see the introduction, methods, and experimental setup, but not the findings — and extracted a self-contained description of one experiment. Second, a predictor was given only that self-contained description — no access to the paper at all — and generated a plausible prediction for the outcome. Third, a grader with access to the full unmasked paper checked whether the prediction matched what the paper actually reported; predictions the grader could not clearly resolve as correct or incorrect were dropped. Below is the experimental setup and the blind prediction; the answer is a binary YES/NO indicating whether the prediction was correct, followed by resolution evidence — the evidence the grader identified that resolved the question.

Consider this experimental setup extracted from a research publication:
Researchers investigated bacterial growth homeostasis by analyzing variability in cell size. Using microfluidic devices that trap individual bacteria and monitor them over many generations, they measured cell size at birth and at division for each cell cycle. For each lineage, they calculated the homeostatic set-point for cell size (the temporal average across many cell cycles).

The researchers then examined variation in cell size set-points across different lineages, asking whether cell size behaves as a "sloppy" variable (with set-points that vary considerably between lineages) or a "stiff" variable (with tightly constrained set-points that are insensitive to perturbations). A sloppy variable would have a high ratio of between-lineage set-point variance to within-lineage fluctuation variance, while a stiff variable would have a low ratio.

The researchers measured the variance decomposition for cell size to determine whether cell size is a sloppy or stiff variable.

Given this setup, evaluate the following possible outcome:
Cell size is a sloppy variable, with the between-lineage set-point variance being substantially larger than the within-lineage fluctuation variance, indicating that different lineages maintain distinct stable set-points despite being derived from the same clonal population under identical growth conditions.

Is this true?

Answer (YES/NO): YES